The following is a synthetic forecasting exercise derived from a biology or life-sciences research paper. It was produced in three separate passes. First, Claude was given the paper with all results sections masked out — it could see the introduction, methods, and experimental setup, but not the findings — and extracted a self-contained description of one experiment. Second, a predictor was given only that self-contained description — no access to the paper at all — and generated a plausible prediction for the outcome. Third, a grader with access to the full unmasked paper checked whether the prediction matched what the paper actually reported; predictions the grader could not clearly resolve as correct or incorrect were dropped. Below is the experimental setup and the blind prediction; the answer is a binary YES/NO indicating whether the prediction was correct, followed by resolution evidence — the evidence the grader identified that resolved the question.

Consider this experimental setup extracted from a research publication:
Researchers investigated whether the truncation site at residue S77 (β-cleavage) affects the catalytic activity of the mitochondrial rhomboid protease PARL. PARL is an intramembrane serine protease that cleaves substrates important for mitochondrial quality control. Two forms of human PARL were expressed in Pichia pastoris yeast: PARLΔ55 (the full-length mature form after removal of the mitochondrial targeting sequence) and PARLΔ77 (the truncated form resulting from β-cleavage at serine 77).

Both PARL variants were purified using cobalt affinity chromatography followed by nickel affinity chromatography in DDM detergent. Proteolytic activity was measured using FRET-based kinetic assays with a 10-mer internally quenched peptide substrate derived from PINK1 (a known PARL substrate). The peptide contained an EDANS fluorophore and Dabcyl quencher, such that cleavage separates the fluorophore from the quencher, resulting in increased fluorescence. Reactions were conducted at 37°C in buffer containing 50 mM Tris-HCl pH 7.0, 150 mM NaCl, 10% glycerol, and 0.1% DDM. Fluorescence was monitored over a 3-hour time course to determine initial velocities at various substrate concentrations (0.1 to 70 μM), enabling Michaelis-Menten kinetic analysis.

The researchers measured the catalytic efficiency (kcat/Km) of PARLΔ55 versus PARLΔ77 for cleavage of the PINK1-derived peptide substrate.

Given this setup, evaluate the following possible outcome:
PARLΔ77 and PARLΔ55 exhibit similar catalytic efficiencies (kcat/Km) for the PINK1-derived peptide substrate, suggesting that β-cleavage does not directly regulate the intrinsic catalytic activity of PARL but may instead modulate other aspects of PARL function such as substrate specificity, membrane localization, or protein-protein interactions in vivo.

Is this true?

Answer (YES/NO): NO